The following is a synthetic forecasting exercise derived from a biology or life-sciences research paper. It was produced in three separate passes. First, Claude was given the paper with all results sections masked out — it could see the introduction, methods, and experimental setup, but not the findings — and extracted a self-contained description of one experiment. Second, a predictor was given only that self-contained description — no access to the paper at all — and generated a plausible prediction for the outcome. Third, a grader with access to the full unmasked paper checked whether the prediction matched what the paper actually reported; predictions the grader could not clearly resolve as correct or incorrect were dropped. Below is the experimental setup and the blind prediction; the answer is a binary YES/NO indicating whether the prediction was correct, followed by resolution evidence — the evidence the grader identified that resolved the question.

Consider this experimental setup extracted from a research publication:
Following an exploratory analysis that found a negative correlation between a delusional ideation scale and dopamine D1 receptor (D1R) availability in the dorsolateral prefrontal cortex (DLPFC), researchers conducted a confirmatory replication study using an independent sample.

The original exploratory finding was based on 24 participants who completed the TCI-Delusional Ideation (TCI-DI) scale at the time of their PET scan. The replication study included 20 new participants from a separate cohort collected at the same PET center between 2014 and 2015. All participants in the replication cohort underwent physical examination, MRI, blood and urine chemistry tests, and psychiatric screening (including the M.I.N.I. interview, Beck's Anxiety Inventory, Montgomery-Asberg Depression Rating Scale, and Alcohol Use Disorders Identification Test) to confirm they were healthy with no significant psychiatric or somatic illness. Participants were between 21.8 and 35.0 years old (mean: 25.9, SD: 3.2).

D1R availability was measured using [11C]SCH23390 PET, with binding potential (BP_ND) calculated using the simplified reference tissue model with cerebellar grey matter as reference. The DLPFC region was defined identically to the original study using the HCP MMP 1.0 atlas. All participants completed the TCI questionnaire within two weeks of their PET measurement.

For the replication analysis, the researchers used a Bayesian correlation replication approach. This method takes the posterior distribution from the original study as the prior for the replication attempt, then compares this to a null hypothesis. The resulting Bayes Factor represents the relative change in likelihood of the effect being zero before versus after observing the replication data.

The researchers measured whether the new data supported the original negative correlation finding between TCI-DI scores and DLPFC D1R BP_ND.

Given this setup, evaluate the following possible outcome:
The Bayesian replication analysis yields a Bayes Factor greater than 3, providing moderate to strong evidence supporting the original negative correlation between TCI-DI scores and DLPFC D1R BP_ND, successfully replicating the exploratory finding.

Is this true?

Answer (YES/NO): NO